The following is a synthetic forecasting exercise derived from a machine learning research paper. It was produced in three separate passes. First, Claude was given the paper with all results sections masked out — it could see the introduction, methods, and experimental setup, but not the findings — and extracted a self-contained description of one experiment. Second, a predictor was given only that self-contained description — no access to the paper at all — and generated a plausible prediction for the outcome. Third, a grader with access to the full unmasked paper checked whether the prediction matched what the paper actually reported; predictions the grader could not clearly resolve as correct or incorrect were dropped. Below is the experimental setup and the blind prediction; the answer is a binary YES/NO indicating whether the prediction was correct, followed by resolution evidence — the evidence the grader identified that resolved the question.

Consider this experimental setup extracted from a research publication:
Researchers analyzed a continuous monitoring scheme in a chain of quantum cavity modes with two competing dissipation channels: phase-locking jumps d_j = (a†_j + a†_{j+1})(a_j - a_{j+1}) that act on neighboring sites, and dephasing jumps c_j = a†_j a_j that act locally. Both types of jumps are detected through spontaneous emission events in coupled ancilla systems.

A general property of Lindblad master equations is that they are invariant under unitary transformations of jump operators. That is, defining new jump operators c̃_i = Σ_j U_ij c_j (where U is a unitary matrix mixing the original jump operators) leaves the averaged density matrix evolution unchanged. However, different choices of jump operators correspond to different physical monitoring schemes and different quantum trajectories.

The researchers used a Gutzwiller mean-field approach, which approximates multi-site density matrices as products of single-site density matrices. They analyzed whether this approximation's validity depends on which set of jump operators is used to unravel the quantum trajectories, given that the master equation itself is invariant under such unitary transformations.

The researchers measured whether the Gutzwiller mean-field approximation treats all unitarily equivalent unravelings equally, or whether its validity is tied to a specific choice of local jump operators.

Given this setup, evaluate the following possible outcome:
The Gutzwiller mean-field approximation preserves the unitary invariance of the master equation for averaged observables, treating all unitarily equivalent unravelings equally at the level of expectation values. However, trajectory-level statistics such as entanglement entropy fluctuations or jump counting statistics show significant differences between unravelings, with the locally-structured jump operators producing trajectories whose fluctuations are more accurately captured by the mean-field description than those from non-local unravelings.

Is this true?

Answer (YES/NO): NO